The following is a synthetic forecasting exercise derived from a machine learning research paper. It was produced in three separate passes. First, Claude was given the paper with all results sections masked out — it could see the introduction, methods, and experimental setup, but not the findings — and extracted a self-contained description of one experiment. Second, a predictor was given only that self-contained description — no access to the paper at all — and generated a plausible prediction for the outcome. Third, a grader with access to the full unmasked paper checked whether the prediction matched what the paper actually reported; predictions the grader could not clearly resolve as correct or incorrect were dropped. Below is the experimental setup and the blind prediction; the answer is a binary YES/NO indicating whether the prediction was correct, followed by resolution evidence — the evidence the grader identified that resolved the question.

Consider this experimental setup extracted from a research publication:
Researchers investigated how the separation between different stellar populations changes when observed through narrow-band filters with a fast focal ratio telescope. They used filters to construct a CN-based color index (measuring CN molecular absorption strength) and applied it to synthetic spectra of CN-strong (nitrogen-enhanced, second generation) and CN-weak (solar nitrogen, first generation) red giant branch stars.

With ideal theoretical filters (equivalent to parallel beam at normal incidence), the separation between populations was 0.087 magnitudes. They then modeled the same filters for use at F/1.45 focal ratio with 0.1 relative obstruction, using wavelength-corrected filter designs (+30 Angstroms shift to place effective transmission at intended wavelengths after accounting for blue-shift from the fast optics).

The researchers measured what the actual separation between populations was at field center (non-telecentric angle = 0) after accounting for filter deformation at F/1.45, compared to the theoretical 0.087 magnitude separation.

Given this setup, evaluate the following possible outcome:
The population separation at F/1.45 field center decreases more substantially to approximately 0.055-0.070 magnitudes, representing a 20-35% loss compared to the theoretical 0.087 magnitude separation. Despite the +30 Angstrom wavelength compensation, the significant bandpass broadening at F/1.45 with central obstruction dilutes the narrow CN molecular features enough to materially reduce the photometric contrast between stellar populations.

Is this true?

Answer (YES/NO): YES